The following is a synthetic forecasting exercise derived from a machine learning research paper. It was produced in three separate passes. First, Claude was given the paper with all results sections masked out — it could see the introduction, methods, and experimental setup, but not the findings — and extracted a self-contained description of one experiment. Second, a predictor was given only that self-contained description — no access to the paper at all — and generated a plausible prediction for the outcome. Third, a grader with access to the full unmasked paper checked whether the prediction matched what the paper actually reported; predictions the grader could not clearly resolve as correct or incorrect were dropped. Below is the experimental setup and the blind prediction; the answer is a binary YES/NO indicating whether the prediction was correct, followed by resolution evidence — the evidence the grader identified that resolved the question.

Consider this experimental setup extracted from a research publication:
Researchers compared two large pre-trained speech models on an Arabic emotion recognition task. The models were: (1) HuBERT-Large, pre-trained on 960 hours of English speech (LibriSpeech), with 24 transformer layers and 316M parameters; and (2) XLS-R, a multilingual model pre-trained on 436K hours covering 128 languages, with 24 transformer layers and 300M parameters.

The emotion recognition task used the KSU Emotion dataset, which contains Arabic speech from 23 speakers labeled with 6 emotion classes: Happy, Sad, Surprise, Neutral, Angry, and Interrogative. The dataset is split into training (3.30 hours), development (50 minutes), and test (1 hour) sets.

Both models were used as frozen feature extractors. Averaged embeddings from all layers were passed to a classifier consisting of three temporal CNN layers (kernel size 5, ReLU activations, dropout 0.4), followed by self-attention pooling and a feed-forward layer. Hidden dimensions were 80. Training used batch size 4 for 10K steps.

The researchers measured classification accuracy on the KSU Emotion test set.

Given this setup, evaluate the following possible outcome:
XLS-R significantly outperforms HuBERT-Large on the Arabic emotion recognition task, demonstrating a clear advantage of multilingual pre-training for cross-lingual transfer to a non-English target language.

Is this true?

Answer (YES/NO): NO